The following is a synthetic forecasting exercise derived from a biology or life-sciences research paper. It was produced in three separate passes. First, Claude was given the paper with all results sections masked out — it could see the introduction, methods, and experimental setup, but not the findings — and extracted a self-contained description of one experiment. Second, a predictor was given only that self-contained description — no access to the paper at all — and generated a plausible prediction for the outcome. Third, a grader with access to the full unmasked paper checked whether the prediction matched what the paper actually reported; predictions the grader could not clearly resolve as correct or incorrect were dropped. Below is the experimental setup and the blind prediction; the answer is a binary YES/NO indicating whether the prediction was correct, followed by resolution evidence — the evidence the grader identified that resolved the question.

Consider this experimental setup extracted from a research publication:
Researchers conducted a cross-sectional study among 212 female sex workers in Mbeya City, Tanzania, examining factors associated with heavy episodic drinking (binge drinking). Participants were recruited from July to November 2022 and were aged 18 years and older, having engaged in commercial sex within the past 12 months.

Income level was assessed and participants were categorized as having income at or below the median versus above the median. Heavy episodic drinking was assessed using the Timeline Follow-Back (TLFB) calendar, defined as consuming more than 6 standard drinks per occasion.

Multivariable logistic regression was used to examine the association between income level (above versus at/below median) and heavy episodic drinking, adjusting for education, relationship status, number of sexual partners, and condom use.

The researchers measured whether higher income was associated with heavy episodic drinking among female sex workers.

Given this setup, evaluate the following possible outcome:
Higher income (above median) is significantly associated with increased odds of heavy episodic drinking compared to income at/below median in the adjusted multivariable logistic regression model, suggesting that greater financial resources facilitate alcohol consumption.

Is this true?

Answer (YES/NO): YES